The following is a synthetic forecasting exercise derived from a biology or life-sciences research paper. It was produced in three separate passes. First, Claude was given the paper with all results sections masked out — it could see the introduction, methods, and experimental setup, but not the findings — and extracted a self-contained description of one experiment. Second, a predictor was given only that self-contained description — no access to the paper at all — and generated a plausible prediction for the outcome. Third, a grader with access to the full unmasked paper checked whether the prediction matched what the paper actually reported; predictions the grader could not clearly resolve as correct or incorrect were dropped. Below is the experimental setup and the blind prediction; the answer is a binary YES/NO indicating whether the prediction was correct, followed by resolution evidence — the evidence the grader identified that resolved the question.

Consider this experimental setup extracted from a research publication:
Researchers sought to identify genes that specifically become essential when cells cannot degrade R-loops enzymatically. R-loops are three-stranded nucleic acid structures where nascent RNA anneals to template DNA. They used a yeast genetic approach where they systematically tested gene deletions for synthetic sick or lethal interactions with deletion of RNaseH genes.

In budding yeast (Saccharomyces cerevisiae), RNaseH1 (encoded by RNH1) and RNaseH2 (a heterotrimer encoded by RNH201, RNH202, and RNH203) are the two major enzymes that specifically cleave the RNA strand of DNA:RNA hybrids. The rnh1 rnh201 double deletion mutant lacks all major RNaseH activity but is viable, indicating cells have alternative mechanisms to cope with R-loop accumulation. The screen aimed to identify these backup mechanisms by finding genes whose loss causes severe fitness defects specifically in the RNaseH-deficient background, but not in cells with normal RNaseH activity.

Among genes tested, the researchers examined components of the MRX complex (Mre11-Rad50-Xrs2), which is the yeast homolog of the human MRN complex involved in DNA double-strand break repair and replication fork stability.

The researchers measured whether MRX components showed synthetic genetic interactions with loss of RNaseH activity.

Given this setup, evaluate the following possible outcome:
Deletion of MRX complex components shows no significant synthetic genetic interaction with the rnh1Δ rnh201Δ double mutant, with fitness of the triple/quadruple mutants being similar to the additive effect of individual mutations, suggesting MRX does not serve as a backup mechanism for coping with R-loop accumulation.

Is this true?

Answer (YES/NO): NO